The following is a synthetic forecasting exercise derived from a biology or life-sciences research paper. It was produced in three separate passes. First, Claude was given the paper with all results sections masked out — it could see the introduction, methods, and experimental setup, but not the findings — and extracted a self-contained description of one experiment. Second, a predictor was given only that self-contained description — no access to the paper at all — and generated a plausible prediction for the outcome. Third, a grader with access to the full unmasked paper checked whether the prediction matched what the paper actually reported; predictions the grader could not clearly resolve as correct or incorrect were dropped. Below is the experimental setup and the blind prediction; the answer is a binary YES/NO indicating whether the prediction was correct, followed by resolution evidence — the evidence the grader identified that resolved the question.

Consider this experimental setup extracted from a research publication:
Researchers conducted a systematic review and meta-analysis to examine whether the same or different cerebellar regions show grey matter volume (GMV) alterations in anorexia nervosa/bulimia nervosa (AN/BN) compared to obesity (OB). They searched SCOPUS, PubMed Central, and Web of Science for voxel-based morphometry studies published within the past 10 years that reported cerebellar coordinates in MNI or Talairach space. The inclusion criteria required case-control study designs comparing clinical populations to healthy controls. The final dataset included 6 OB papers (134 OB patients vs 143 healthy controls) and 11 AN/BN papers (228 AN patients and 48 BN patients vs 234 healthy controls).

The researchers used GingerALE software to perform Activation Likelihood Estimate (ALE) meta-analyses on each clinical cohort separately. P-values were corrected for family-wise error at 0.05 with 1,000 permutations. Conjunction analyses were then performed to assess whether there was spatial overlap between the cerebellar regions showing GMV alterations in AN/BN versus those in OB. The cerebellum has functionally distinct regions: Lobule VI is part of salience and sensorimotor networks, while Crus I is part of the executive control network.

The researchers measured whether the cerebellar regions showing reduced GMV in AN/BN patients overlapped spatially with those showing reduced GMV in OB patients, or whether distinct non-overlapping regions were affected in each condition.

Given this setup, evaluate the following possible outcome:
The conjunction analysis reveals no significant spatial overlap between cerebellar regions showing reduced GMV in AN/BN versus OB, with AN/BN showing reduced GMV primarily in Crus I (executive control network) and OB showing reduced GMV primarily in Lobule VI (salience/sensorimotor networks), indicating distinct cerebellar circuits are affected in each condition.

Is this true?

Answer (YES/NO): NO